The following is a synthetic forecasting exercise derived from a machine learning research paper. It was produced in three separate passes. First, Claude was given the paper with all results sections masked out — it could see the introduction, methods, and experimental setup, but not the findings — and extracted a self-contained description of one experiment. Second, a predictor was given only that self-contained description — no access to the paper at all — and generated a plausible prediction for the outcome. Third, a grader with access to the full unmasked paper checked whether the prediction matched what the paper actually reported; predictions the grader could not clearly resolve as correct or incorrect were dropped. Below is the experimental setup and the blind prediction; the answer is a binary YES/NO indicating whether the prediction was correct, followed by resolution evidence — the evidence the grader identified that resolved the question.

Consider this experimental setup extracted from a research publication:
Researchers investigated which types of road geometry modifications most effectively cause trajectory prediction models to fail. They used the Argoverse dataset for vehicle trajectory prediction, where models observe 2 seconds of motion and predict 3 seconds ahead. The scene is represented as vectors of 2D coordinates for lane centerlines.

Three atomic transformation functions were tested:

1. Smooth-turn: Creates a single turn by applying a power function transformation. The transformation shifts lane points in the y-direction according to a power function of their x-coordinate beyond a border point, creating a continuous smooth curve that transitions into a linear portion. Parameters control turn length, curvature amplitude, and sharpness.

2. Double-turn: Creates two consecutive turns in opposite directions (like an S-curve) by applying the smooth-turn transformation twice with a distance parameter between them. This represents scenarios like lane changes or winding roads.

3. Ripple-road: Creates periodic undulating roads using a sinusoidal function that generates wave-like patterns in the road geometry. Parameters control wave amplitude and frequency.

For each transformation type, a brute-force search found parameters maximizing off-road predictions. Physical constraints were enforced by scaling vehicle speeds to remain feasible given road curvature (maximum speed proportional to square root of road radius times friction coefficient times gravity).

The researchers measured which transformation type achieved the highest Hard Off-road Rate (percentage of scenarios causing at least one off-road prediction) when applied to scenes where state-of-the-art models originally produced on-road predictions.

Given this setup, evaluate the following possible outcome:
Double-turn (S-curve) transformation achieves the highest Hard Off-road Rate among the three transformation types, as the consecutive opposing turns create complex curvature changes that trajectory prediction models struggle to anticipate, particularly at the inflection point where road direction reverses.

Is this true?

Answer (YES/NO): NO